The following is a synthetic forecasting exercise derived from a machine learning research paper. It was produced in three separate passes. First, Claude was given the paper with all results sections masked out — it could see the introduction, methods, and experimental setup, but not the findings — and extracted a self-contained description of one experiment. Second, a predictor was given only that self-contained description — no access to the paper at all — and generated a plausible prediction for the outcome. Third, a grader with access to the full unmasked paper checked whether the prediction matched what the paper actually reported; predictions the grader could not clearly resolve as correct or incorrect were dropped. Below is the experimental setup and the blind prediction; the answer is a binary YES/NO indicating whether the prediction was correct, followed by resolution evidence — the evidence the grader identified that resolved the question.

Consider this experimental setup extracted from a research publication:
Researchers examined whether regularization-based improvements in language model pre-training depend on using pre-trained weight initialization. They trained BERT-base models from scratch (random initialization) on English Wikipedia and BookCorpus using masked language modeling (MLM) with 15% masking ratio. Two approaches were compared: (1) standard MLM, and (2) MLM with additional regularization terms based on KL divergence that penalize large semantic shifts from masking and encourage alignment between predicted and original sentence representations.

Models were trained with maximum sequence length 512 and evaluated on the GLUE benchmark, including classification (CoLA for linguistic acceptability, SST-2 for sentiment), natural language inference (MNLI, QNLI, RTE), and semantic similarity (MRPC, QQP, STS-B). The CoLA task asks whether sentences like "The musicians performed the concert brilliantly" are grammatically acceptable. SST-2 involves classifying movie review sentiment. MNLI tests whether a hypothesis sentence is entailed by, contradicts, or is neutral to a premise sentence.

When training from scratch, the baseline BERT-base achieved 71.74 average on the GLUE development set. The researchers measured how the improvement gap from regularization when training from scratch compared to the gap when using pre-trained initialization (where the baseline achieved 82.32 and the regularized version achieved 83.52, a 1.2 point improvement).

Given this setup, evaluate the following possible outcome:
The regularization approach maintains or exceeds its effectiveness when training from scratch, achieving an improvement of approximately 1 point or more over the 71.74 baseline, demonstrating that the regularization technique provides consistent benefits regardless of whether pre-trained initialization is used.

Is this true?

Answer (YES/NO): YES